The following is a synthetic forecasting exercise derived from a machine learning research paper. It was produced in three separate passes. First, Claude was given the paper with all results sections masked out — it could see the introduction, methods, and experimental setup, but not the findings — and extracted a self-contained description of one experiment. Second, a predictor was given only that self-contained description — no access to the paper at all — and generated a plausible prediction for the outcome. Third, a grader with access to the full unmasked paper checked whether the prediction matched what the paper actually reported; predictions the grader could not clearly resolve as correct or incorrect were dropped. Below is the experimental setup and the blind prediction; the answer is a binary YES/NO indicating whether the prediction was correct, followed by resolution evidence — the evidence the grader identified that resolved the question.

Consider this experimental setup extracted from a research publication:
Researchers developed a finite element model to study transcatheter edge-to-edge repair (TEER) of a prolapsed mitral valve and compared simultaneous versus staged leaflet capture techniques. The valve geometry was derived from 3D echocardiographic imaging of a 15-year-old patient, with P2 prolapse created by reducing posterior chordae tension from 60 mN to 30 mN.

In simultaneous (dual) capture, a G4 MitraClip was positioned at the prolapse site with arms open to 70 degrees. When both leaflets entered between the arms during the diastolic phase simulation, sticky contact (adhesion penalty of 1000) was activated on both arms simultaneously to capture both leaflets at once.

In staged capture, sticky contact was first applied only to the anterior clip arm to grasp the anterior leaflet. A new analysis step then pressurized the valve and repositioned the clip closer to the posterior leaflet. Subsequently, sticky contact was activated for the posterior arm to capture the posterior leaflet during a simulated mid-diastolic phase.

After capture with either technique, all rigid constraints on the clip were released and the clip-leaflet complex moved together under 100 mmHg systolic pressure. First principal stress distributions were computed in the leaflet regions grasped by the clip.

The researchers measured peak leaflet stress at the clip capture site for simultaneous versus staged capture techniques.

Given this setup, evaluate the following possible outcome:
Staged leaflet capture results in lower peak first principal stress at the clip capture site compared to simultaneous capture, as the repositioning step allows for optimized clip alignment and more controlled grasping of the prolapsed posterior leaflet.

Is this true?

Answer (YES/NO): NO